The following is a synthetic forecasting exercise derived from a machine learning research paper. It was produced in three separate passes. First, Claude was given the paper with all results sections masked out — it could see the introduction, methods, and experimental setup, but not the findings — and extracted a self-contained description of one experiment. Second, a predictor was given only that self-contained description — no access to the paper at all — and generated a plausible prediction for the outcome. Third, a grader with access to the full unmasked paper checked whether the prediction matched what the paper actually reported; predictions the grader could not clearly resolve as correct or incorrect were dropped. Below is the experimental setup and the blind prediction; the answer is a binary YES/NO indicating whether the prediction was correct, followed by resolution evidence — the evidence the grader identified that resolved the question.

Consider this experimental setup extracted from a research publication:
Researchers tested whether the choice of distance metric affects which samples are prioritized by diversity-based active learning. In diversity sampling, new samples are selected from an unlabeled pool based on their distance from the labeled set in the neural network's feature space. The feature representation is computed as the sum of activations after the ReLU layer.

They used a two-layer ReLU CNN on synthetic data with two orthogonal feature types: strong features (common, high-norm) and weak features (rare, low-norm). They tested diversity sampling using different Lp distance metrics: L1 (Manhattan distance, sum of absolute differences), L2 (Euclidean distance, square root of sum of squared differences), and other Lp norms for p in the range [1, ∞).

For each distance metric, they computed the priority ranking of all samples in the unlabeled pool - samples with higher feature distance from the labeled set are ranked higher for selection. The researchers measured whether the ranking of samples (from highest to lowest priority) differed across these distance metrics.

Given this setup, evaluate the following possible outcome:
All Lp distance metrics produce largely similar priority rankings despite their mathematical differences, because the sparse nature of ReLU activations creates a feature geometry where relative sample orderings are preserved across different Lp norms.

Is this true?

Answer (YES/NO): YES